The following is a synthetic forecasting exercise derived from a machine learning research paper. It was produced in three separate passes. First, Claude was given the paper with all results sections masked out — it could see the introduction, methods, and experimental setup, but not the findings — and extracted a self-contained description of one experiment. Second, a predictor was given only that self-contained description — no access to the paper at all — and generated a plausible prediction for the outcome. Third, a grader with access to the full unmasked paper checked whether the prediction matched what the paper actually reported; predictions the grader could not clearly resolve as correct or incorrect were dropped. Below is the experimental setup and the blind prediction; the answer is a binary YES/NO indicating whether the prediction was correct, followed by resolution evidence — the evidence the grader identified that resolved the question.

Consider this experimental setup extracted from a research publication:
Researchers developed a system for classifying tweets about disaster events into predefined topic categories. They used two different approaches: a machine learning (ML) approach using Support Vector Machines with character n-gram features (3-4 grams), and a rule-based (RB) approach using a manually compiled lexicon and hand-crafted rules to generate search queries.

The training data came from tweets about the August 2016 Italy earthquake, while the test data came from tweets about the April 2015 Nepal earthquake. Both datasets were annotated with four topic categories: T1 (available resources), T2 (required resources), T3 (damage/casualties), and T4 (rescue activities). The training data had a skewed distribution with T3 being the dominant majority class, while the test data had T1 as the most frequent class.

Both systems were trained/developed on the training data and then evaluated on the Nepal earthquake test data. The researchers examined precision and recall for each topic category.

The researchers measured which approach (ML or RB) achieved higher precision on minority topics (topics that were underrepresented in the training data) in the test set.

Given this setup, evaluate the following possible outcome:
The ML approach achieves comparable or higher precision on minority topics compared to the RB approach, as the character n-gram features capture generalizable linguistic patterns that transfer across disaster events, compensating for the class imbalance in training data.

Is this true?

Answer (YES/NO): NO